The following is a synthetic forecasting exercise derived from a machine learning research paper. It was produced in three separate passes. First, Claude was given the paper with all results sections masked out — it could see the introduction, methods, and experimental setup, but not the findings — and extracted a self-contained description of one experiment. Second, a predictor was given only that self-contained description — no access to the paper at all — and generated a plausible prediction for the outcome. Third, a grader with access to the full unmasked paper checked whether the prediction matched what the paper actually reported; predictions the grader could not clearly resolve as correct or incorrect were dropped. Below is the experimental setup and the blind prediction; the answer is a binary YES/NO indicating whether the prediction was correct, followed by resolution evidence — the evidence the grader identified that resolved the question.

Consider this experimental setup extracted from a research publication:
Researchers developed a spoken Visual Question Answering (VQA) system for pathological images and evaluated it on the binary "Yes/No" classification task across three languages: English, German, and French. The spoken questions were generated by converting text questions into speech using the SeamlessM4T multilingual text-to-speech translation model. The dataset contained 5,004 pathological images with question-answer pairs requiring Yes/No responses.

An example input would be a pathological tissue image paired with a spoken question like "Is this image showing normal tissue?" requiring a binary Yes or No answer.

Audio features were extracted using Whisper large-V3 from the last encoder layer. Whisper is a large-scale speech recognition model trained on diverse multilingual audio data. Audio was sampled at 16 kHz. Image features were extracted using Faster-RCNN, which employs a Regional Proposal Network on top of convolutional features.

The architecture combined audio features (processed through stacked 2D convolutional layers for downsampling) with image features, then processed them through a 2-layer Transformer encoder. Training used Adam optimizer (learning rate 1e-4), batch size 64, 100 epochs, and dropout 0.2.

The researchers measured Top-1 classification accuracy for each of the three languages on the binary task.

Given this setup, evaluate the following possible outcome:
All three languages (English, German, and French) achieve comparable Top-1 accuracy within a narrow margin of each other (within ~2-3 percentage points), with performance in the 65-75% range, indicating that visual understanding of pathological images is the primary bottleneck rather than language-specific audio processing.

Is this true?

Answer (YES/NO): NO